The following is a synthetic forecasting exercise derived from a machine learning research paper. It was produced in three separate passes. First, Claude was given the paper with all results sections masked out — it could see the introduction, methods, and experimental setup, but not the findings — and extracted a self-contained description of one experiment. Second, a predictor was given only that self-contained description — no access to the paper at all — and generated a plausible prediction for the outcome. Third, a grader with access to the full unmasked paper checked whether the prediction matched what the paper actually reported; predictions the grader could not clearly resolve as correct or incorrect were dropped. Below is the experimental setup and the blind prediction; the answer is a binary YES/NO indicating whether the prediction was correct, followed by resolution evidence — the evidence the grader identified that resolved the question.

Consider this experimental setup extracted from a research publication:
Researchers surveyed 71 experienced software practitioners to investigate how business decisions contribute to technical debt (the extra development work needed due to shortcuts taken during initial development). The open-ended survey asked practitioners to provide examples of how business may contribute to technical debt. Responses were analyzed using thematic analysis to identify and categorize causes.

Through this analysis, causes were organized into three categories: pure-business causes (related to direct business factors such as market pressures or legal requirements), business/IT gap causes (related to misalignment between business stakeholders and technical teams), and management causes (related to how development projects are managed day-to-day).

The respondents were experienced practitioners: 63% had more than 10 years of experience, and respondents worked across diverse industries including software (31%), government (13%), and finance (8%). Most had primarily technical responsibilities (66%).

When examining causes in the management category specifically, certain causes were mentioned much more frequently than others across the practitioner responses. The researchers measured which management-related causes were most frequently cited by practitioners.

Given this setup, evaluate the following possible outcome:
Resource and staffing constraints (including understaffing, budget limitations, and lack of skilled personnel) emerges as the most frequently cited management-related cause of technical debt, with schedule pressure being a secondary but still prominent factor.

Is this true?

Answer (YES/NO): NO